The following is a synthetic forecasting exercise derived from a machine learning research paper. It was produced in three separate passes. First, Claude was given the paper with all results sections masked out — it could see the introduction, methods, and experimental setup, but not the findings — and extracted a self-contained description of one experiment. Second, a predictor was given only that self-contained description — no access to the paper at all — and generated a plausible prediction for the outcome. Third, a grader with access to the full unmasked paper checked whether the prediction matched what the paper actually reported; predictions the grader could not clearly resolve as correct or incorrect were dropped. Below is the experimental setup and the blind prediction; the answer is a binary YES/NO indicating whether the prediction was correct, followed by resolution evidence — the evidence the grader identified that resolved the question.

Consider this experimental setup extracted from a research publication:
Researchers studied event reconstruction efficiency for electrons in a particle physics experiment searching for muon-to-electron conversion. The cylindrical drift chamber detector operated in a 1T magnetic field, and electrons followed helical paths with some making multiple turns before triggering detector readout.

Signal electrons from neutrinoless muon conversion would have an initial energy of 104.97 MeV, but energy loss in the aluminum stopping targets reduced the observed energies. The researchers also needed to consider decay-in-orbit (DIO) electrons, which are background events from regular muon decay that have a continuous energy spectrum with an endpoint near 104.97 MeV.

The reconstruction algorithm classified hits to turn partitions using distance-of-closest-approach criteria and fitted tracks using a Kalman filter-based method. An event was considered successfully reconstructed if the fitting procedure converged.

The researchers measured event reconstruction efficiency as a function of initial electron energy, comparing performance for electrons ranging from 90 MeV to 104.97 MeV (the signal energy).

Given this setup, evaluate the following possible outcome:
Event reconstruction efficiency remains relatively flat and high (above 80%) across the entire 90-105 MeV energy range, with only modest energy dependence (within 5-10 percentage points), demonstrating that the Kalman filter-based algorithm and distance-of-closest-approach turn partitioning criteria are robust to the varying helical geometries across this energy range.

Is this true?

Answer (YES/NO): NO